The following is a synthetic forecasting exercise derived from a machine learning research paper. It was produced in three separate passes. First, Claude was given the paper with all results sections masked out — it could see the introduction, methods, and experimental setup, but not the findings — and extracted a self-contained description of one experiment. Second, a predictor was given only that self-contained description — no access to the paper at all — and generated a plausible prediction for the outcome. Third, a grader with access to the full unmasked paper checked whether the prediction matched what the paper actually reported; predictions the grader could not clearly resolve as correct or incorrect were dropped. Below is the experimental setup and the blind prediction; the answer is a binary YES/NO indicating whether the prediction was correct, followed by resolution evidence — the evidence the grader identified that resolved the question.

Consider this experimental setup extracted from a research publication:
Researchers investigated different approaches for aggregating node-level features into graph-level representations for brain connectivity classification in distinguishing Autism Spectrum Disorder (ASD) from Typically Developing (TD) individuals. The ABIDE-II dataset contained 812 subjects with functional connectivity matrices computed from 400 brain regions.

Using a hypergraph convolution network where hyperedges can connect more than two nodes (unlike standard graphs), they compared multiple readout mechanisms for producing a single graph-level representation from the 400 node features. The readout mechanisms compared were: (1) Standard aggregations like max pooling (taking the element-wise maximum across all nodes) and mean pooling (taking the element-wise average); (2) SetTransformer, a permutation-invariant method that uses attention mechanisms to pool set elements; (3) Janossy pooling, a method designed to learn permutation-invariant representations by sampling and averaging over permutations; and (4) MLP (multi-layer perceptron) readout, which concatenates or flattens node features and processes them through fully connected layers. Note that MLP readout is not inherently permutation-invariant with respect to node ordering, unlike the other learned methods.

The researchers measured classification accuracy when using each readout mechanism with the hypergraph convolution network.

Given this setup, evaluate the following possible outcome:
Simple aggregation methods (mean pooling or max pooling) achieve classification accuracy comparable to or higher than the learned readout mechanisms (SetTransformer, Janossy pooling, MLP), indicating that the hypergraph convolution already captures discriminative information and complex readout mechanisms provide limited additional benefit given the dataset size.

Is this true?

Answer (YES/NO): NO